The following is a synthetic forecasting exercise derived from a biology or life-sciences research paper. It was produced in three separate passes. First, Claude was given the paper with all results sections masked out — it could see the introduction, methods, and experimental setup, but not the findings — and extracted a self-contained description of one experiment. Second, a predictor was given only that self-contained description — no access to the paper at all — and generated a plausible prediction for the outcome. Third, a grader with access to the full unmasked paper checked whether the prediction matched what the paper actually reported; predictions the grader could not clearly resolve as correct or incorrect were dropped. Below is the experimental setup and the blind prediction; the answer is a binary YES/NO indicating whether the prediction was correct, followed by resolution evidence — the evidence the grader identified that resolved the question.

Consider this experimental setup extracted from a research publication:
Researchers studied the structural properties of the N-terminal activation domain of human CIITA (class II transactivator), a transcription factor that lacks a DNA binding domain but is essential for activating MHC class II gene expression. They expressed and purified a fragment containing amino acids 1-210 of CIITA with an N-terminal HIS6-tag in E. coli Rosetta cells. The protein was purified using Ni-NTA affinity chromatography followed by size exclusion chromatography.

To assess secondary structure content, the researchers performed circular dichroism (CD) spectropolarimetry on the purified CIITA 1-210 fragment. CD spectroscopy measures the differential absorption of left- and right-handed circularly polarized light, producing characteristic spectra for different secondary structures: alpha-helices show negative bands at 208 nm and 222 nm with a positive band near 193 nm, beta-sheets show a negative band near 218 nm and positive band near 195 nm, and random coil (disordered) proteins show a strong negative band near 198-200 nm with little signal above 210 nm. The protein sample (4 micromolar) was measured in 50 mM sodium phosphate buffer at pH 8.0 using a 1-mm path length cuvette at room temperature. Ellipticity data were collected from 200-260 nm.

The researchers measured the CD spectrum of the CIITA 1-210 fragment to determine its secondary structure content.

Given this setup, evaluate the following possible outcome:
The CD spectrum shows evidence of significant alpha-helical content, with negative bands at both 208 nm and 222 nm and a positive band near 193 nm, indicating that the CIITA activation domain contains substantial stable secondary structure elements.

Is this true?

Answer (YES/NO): NO